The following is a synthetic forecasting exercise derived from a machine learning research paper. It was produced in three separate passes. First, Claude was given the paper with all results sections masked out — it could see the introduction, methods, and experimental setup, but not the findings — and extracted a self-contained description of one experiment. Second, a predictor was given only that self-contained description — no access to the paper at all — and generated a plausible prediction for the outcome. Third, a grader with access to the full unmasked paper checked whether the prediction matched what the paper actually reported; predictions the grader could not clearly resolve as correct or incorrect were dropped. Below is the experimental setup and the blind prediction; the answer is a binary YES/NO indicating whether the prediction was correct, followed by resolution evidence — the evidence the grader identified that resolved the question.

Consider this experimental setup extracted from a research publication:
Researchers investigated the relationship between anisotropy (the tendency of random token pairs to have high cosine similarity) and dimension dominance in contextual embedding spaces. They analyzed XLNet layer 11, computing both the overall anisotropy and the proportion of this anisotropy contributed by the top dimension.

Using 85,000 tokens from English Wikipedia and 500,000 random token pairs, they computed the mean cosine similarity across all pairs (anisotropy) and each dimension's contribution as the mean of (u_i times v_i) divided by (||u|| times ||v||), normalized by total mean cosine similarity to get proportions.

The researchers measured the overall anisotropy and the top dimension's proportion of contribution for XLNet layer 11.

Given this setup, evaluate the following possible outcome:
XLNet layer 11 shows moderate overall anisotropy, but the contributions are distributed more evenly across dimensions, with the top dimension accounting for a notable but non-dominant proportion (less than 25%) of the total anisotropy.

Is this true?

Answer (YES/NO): NO